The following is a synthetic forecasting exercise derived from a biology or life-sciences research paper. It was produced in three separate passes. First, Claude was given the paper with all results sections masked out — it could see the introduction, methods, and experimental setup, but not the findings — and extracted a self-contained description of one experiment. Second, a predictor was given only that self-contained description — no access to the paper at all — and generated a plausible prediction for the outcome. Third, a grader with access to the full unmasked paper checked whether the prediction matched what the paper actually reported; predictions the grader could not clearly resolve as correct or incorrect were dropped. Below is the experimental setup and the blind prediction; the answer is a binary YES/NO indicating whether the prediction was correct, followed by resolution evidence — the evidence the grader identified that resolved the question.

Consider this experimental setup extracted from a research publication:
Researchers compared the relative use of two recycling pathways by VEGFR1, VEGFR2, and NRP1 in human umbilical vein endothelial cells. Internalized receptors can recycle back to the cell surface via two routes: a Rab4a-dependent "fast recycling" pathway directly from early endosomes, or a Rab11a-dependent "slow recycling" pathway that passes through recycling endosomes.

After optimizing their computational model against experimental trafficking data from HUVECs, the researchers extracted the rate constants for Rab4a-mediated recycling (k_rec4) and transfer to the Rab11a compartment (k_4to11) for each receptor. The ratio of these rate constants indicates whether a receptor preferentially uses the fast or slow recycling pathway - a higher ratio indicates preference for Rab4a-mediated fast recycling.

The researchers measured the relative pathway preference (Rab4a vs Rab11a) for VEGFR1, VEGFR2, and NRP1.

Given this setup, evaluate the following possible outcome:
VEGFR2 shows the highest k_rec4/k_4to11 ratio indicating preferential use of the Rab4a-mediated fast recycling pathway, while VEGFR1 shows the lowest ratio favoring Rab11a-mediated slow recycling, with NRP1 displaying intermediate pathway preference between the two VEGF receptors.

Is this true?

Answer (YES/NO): NO